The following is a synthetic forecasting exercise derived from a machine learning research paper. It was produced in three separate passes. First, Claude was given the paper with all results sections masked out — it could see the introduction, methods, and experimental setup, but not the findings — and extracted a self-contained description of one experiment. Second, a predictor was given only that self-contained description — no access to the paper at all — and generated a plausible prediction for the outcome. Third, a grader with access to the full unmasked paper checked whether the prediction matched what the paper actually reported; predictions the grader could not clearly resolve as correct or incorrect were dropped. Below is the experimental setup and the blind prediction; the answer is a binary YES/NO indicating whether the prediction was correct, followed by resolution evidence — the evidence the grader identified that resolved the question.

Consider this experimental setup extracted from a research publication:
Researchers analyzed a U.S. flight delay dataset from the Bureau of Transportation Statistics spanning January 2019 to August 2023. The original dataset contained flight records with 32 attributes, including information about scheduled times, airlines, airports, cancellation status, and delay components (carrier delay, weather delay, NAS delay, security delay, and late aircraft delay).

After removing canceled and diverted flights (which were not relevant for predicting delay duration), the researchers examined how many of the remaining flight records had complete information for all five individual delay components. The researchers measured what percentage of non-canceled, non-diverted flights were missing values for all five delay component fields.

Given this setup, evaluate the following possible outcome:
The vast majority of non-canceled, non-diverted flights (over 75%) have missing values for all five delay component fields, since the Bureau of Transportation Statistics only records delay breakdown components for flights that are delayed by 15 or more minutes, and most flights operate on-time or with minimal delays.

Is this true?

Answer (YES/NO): YES